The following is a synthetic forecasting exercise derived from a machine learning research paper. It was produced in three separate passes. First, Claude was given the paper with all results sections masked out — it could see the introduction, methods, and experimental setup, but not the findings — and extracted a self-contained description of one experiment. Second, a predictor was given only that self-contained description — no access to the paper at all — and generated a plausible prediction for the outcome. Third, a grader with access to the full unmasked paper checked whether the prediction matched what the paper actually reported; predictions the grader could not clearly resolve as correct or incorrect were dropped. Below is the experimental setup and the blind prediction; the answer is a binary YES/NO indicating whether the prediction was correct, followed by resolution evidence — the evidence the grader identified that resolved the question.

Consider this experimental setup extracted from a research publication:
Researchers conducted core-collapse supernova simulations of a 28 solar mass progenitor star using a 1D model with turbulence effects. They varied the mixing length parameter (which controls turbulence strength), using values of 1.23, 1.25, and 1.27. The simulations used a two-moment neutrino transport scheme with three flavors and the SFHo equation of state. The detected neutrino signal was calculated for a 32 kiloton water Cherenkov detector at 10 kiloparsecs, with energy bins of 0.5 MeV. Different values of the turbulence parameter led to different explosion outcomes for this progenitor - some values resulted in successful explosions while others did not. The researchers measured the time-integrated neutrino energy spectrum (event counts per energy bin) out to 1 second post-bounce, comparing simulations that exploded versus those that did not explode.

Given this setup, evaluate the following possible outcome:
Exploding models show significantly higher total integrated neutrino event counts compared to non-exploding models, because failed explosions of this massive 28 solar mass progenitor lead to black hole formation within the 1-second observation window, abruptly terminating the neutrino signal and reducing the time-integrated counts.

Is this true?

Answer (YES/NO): NO